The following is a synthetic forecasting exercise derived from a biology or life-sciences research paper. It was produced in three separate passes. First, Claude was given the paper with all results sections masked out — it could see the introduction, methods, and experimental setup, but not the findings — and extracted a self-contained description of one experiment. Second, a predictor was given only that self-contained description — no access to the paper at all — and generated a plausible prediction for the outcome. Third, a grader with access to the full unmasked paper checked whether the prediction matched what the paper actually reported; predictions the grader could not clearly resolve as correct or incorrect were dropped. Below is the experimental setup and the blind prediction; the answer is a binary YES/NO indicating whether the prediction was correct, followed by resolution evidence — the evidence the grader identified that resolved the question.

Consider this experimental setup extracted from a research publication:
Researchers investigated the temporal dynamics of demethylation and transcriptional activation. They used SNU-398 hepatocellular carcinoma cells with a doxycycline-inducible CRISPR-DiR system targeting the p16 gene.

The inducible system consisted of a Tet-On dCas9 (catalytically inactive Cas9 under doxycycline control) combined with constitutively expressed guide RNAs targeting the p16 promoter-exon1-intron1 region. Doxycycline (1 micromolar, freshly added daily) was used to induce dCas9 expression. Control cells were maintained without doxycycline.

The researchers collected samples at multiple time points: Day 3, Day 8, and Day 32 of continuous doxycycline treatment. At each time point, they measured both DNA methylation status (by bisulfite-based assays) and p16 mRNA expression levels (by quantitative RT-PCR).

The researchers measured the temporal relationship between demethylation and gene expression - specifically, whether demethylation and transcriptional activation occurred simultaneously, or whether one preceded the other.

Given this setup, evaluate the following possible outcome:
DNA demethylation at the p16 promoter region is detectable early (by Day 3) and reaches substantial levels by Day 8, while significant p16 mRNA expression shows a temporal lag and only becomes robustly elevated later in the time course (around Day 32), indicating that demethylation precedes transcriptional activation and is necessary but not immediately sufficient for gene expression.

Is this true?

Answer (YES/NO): NO